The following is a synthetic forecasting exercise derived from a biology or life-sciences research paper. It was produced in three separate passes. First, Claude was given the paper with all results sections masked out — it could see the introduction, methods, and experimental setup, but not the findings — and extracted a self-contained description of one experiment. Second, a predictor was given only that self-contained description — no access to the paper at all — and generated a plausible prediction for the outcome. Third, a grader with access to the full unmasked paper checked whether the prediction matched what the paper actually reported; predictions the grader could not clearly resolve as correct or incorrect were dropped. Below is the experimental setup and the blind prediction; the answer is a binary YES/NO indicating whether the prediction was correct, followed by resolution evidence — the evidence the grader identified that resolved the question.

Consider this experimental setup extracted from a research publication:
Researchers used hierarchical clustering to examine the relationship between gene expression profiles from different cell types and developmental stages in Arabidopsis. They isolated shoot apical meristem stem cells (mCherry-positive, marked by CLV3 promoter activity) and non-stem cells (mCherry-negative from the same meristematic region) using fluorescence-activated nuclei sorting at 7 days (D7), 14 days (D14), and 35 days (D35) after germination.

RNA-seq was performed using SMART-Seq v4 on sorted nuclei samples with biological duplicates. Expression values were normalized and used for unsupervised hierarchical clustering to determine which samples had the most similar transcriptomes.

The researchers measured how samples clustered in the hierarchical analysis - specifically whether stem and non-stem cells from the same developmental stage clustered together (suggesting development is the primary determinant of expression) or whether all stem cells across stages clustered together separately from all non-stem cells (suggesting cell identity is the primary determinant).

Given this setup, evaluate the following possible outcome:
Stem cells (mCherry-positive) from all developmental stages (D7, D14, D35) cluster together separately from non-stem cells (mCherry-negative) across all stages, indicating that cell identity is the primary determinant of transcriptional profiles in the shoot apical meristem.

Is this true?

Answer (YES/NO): NO